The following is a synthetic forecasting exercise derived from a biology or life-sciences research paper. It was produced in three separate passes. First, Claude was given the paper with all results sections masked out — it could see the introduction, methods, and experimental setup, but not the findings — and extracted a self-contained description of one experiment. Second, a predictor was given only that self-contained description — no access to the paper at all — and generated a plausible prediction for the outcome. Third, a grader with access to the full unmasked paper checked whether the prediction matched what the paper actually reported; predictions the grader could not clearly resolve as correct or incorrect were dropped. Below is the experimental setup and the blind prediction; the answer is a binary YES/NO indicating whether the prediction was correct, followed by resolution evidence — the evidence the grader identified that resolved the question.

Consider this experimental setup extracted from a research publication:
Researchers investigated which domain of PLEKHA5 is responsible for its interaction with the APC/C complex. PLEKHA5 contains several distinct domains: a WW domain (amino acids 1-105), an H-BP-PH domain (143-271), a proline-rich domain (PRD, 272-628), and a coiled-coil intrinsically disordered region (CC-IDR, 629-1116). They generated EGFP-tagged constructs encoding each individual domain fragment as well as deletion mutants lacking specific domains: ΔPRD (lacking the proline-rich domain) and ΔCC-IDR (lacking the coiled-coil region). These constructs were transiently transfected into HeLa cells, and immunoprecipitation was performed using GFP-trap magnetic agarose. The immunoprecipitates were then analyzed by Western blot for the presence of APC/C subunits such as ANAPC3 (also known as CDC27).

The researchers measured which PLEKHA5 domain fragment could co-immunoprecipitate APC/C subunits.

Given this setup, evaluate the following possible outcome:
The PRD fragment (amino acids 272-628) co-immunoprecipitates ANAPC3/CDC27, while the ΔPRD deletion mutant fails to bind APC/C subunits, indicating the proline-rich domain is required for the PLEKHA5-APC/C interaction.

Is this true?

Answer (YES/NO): YES